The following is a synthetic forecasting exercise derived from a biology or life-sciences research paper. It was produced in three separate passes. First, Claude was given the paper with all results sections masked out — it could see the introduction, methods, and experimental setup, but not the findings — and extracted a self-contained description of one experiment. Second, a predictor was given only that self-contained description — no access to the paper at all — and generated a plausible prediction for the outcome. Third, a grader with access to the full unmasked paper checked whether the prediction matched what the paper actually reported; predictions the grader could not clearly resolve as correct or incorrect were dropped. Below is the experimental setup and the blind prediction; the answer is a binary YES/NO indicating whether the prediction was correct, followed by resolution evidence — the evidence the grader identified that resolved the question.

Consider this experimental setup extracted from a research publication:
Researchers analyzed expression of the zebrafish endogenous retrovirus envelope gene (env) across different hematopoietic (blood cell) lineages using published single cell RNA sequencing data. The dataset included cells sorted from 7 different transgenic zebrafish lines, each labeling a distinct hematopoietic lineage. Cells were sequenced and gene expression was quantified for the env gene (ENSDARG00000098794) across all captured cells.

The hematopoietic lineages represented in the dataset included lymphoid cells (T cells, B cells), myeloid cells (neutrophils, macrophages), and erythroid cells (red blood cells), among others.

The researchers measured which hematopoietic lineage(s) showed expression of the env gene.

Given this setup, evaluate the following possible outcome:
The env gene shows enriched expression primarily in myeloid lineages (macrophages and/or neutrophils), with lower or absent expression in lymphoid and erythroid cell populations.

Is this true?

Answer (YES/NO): NO